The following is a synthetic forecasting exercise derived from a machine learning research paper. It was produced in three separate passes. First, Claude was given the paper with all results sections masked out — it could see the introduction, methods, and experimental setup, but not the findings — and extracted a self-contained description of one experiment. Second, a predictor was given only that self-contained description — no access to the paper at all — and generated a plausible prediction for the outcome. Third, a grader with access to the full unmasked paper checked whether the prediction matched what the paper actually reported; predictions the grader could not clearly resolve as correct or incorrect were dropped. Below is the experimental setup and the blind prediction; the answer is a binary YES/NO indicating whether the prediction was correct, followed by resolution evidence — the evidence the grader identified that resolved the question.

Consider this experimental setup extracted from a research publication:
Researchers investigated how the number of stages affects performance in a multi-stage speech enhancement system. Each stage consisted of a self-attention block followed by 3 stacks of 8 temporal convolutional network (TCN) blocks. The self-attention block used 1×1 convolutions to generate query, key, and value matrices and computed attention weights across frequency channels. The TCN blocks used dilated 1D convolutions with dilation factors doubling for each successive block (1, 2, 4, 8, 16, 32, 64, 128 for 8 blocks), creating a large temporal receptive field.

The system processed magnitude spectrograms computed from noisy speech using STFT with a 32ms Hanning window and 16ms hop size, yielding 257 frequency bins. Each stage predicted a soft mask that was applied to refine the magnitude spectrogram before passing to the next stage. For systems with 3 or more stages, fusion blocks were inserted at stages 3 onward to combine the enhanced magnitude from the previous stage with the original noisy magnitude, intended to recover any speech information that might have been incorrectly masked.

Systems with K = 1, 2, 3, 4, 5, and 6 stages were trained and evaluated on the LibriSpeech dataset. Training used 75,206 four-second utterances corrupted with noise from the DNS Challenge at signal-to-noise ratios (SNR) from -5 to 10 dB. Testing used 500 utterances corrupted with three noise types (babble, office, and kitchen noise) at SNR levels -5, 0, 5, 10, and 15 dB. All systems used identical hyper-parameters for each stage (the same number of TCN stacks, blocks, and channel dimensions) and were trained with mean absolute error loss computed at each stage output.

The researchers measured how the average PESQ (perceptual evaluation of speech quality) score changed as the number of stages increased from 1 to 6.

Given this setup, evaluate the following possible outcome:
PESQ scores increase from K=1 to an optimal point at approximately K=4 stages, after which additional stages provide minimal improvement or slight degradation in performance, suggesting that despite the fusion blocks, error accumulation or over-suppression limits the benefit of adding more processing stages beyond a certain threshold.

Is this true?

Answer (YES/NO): NO